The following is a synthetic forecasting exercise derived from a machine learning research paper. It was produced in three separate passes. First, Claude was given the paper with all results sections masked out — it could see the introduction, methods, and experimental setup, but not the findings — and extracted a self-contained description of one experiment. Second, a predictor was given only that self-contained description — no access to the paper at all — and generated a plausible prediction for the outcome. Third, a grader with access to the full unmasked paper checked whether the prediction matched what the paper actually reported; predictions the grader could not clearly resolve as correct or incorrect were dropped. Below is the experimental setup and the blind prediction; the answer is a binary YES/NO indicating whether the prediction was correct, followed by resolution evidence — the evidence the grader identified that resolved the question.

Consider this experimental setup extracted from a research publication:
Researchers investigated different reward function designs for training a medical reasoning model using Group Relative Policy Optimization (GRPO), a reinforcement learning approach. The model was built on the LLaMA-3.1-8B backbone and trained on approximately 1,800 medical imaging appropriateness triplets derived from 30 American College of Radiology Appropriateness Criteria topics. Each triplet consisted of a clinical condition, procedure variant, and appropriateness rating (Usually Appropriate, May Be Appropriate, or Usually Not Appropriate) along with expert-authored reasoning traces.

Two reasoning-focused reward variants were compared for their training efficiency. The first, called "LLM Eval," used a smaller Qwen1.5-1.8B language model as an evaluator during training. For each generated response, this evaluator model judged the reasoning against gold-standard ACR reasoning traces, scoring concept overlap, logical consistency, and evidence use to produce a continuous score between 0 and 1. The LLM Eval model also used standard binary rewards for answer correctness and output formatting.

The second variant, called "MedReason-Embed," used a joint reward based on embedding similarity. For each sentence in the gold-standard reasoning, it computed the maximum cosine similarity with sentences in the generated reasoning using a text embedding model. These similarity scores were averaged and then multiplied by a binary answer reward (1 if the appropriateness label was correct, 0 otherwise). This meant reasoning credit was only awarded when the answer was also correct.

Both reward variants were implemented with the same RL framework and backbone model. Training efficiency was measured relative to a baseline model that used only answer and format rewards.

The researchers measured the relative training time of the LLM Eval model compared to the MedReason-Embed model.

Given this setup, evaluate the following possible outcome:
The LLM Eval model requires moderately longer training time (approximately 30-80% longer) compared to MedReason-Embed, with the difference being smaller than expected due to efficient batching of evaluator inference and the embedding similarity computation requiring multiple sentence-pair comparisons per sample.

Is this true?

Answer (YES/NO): YES